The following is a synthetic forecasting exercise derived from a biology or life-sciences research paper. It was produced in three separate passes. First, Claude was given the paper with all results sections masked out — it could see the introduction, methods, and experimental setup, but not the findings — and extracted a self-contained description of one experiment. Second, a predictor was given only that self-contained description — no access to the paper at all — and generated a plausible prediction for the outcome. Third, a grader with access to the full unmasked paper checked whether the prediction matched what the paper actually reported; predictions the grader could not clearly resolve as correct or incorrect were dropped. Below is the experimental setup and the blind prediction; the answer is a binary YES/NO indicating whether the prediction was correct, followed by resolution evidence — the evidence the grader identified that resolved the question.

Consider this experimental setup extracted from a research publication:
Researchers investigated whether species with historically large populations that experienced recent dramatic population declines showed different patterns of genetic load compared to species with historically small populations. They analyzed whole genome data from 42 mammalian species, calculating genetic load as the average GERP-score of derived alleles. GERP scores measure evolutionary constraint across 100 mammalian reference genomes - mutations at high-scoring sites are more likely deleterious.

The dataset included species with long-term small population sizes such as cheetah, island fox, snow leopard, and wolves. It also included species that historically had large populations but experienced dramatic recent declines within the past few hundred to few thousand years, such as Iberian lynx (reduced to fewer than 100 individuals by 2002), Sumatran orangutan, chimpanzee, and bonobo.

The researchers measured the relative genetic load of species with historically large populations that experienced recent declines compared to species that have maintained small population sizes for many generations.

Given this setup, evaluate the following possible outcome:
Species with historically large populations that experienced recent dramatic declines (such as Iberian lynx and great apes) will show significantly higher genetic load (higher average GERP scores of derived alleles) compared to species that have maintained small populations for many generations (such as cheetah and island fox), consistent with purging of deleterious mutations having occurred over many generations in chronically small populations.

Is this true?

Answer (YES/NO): YES